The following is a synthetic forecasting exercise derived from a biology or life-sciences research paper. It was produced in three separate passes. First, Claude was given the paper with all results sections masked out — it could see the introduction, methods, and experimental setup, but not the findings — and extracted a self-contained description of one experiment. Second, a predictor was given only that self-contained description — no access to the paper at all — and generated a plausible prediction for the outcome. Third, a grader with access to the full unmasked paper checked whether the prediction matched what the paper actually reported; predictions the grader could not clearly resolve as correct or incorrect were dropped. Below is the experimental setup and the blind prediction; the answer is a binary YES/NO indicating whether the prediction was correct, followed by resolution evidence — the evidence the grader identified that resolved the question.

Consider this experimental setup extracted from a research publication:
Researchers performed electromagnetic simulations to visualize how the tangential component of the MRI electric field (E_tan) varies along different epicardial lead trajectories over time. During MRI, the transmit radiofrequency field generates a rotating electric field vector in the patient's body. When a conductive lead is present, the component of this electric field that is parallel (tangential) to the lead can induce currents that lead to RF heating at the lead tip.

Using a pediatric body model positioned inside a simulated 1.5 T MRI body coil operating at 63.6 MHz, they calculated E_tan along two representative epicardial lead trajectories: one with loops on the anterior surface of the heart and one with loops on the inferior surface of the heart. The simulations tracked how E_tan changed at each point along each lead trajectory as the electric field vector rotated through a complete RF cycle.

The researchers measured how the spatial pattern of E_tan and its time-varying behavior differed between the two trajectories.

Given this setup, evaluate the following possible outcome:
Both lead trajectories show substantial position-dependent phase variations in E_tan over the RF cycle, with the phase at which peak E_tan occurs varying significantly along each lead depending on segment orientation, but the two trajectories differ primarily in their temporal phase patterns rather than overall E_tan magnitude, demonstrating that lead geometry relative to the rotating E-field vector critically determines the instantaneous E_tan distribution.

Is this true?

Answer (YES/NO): NO